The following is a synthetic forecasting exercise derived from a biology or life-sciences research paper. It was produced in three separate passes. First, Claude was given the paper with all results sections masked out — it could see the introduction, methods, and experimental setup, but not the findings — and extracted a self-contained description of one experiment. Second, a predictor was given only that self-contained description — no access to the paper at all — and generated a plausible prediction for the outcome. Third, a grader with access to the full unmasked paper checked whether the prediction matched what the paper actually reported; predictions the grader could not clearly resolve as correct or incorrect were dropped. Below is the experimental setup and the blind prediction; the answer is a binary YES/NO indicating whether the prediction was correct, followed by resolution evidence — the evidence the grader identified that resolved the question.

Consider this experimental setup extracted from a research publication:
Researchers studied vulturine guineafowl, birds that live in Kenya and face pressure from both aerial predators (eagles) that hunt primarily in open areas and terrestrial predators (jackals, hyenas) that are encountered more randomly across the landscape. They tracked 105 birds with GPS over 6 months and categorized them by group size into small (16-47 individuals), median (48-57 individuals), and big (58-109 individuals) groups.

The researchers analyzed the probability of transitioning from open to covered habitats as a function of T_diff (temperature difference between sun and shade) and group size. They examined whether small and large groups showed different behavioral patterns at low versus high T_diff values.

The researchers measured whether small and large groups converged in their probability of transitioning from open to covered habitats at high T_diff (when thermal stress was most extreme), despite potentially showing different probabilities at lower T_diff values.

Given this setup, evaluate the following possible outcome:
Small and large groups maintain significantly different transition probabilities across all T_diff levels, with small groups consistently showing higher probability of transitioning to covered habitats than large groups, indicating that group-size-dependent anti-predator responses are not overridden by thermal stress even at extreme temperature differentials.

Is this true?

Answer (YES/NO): NO